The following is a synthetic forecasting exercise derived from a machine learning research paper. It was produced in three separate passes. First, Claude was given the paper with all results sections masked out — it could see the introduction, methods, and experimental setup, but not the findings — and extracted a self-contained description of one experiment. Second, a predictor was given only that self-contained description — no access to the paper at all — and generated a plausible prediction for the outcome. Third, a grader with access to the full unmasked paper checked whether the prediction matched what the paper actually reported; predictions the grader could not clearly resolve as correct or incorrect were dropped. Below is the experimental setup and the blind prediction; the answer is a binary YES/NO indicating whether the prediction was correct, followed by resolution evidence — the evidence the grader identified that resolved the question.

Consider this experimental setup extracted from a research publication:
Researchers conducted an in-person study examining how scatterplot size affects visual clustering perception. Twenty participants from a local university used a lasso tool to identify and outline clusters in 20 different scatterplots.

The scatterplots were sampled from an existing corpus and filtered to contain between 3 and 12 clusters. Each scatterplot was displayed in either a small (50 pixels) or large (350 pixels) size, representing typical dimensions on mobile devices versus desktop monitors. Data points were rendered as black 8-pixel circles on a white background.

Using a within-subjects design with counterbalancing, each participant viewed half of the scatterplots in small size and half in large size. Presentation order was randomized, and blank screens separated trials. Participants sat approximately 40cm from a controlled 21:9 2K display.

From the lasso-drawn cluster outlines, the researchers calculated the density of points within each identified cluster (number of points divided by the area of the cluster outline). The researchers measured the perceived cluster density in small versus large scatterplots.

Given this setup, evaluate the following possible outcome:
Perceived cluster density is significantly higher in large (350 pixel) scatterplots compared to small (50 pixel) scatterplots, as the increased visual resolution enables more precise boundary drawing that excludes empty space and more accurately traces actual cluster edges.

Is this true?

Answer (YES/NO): NO